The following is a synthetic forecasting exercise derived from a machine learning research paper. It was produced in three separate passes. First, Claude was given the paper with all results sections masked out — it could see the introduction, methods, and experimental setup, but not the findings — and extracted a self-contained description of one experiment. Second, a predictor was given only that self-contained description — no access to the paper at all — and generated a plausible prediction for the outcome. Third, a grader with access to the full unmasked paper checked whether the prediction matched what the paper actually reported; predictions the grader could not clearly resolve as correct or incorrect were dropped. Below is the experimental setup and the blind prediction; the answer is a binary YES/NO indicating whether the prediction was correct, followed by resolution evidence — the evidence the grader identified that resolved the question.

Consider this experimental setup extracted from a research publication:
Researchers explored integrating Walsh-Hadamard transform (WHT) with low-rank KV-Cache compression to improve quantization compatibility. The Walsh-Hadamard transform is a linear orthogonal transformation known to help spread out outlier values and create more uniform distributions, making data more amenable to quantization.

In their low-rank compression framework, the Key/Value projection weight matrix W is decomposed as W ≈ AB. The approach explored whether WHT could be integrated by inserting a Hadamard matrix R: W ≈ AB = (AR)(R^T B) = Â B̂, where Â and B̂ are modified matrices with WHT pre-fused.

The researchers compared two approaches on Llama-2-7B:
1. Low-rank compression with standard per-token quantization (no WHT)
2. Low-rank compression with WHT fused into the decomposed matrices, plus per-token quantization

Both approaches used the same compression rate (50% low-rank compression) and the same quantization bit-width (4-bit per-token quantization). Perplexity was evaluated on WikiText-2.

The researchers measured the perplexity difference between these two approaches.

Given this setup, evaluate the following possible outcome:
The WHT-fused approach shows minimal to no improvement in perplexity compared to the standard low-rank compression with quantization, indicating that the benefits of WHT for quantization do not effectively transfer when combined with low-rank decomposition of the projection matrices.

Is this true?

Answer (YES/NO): NO